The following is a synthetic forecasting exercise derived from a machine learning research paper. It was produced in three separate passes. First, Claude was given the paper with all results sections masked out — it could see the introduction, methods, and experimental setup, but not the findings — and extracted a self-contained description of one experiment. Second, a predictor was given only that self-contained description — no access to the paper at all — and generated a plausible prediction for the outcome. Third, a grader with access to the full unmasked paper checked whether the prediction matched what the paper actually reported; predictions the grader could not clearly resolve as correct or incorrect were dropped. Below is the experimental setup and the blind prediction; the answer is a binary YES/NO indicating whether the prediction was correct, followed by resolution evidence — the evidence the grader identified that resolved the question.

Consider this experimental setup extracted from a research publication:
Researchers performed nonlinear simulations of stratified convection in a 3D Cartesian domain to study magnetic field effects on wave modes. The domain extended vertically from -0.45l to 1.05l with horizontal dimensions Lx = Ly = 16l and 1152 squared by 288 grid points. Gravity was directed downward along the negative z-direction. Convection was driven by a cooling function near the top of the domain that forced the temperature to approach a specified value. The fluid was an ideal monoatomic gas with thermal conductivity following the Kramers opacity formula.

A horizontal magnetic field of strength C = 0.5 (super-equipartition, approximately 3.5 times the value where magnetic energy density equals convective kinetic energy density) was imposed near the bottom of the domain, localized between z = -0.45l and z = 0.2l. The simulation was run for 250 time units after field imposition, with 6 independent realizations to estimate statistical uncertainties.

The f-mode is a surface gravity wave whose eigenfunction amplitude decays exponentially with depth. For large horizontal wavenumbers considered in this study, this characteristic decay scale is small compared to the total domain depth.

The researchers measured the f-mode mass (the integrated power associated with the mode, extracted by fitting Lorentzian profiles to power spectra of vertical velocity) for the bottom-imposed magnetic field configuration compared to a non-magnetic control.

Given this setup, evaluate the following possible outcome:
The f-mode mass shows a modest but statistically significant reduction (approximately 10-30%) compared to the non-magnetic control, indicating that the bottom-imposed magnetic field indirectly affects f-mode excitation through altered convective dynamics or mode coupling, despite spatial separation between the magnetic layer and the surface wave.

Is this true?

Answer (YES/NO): NO